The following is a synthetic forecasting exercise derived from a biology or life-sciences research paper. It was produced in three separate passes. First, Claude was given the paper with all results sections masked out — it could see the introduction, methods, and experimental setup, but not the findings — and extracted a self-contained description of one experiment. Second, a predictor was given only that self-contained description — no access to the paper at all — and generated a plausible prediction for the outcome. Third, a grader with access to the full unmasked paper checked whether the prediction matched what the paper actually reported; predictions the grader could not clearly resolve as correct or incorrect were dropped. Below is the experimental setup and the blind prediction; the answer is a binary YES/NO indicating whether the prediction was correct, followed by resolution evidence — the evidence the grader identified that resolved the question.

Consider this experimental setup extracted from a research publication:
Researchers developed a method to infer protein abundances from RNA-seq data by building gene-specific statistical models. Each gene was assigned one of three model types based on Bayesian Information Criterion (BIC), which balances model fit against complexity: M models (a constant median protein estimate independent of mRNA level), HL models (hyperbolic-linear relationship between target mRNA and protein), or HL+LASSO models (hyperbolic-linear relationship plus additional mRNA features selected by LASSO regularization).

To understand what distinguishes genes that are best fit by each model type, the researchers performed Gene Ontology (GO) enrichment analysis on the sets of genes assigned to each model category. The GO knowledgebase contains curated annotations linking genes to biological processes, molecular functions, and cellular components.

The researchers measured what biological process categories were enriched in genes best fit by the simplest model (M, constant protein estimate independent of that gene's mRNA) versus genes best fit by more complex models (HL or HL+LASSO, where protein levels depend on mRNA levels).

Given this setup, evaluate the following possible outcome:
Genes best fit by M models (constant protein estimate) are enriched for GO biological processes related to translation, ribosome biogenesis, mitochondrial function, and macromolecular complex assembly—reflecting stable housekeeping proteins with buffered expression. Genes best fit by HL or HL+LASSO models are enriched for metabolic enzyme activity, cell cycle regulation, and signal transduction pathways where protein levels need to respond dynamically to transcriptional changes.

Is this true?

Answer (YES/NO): NO